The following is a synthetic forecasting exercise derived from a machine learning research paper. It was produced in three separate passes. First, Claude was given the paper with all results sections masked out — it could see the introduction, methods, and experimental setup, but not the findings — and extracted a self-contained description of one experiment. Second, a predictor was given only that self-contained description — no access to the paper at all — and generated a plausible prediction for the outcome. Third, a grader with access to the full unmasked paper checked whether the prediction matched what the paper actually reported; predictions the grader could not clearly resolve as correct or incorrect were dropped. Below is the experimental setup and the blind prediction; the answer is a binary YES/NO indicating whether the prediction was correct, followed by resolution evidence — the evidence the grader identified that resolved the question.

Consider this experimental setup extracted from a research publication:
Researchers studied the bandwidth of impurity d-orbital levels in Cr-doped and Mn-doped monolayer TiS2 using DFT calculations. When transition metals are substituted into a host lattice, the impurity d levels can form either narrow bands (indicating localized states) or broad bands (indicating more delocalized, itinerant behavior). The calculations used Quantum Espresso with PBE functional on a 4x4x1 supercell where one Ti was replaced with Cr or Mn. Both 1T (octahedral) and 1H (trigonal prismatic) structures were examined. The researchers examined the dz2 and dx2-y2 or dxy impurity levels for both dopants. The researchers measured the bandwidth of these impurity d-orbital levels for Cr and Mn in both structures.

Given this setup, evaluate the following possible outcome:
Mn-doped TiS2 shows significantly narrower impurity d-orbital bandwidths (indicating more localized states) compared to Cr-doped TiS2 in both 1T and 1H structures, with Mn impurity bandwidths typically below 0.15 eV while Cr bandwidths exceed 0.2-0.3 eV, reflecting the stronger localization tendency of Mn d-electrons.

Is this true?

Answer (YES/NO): NO